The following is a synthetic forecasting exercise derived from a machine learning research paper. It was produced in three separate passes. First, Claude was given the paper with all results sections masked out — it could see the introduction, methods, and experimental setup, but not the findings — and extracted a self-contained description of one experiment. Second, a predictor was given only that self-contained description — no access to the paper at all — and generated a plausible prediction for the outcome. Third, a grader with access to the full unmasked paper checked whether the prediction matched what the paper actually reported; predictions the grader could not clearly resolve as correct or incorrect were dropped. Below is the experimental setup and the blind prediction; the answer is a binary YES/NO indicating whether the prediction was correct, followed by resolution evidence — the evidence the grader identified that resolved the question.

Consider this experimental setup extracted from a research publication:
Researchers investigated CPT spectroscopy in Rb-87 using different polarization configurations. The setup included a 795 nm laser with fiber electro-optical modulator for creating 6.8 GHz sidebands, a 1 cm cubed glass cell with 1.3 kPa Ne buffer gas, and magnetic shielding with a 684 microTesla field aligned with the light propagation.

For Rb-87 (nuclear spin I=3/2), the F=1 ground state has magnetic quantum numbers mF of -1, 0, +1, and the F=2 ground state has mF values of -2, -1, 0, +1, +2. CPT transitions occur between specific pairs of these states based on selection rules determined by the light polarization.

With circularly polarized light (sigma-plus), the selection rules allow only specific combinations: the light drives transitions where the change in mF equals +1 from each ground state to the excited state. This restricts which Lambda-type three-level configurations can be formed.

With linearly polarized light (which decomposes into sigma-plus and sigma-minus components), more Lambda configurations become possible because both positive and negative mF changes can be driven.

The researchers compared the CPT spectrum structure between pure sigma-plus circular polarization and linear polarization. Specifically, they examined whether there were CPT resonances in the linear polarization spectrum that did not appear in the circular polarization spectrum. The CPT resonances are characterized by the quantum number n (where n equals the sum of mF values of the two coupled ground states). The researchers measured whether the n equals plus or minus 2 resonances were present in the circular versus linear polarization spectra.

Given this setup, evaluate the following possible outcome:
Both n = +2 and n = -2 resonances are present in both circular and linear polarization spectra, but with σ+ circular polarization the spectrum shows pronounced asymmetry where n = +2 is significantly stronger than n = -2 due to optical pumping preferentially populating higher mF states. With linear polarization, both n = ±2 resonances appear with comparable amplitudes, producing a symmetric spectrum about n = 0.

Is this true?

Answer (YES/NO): NO